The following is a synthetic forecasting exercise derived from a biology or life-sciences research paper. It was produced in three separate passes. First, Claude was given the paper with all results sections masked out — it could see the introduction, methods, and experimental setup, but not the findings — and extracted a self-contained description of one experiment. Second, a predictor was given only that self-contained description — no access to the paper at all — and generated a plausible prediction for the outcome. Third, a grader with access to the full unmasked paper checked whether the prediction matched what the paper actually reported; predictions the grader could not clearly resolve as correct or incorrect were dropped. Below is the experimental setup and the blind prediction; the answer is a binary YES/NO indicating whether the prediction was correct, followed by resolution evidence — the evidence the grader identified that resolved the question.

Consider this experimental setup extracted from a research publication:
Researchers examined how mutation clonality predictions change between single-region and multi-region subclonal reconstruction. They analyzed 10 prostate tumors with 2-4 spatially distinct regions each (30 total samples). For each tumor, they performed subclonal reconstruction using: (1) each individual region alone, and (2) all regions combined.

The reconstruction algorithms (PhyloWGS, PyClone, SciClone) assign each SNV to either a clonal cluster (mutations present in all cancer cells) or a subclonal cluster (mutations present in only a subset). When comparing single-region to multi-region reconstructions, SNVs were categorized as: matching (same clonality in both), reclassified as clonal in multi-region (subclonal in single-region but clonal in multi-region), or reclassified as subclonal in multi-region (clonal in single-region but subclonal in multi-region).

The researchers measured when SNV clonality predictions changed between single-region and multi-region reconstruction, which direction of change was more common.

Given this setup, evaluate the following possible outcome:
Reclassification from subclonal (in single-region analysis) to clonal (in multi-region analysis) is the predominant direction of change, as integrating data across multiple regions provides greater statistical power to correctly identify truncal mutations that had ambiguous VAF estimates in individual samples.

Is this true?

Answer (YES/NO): NO